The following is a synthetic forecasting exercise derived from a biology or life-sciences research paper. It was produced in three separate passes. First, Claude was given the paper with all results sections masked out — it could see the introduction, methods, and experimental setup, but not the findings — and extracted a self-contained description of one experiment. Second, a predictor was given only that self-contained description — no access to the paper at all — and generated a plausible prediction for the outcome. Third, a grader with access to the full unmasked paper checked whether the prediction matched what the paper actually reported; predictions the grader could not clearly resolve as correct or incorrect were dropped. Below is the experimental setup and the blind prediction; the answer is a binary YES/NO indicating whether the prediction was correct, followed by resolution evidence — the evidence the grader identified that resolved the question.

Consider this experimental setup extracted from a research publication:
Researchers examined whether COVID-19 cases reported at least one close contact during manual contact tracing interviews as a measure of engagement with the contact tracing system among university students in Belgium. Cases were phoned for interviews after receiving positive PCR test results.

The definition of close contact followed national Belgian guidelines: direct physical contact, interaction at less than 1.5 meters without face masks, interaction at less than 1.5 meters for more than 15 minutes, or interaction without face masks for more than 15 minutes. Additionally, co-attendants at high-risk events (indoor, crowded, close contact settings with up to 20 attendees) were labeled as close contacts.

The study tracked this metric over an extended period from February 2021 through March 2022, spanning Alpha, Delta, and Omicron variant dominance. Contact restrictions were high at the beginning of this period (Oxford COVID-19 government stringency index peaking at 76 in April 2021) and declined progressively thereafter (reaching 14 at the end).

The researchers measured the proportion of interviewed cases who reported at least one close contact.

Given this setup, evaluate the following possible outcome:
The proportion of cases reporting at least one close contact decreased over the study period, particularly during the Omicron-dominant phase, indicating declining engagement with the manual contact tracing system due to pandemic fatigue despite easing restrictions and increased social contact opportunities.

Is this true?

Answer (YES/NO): NO